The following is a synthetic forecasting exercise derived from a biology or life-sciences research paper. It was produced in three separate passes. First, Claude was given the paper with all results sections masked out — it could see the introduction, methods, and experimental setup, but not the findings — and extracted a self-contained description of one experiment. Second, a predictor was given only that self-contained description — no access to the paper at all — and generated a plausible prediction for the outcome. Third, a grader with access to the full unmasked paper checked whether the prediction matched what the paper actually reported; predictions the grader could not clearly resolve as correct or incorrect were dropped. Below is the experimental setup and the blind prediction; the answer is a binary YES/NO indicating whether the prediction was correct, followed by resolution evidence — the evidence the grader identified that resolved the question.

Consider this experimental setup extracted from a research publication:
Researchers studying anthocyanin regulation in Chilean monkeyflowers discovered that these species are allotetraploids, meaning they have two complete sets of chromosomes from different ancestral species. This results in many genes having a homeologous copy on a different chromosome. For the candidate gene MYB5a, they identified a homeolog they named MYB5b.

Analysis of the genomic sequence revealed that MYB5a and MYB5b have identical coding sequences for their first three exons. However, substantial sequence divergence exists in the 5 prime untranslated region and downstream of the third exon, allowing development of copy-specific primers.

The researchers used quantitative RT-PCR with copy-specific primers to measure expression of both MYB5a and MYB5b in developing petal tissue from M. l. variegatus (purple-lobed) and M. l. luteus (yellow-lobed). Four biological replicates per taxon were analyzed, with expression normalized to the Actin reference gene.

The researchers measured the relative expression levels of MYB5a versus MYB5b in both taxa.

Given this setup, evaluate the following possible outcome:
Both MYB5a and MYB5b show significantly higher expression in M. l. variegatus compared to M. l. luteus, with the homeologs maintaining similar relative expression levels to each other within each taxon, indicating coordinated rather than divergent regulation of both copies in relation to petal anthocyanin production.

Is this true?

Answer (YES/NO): NO